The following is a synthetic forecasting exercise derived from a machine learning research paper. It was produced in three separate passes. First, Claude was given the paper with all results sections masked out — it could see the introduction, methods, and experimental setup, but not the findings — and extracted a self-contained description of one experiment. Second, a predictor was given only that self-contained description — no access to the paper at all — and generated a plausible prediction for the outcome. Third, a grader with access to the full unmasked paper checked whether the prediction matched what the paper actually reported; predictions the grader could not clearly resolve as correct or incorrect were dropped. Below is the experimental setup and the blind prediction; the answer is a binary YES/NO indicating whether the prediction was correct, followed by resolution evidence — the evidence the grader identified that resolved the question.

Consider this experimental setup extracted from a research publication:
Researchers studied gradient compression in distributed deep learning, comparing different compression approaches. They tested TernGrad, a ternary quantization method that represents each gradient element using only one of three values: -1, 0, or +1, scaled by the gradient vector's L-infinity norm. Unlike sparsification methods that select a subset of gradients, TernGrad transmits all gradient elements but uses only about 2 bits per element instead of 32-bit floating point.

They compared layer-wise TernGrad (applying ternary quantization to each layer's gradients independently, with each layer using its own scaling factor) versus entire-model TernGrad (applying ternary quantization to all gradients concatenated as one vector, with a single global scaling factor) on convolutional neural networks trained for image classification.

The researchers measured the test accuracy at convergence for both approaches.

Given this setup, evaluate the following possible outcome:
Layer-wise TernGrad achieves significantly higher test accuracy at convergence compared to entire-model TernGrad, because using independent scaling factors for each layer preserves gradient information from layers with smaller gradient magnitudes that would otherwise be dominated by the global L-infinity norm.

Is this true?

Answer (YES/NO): YES